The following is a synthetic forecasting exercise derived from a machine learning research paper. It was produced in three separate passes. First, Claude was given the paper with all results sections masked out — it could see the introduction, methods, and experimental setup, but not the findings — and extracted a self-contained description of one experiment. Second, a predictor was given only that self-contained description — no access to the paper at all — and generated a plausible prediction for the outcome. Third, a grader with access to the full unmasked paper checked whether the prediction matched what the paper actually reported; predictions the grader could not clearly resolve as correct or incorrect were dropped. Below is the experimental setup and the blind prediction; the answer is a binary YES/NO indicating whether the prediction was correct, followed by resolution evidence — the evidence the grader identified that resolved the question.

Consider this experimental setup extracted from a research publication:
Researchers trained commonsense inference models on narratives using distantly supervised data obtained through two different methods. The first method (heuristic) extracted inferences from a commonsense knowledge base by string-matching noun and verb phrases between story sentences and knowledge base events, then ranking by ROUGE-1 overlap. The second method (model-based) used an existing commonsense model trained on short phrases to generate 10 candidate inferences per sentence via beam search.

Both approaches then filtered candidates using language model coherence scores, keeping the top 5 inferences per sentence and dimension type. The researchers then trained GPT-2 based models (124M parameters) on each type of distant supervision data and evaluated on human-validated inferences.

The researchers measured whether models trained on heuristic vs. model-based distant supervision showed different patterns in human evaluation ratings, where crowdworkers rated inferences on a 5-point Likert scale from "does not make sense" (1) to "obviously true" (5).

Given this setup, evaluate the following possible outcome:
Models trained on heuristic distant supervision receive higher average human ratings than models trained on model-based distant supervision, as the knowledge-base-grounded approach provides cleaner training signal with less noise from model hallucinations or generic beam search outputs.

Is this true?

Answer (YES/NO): NO